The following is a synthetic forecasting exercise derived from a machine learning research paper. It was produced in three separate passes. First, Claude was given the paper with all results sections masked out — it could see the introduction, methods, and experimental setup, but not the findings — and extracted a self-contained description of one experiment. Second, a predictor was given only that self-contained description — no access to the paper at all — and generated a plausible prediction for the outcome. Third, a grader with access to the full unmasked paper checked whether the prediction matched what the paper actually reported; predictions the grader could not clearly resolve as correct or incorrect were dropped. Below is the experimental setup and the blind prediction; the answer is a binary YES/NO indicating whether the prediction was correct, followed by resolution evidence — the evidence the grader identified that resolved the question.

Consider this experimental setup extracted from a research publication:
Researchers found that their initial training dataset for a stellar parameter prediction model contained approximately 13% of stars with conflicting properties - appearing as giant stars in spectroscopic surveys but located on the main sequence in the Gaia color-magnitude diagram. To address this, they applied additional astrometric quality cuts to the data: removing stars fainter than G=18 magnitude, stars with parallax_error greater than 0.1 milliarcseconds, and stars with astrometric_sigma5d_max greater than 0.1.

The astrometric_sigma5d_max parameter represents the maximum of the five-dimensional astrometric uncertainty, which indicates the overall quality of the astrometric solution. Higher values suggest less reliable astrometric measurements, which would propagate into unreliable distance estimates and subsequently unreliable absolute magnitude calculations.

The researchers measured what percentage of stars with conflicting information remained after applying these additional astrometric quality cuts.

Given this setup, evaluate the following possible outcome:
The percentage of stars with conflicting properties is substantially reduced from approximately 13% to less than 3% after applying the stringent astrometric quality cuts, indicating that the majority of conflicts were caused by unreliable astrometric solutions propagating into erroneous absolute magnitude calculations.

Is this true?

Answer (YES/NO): YES